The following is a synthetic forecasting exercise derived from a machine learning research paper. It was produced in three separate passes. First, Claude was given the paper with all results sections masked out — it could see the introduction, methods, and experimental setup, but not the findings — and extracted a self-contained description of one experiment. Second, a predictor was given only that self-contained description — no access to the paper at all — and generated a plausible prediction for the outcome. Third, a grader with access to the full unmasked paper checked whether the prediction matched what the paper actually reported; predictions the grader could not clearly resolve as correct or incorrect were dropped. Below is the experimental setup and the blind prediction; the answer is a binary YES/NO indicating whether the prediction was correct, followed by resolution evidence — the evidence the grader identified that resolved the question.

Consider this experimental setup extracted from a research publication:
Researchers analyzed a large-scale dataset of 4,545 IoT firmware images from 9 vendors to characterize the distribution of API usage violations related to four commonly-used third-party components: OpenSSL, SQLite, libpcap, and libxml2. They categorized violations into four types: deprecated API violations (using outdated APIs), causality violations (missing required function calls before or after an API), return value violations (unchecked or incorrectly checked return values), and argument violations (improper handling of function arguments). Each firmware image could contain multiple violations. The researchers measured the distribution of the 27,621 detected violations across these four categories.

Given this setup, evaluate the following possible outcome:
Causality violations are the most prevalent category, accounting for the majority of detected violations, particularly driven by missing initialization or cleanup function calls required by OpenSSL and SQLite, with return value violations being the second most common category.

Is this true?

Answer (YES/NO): NO